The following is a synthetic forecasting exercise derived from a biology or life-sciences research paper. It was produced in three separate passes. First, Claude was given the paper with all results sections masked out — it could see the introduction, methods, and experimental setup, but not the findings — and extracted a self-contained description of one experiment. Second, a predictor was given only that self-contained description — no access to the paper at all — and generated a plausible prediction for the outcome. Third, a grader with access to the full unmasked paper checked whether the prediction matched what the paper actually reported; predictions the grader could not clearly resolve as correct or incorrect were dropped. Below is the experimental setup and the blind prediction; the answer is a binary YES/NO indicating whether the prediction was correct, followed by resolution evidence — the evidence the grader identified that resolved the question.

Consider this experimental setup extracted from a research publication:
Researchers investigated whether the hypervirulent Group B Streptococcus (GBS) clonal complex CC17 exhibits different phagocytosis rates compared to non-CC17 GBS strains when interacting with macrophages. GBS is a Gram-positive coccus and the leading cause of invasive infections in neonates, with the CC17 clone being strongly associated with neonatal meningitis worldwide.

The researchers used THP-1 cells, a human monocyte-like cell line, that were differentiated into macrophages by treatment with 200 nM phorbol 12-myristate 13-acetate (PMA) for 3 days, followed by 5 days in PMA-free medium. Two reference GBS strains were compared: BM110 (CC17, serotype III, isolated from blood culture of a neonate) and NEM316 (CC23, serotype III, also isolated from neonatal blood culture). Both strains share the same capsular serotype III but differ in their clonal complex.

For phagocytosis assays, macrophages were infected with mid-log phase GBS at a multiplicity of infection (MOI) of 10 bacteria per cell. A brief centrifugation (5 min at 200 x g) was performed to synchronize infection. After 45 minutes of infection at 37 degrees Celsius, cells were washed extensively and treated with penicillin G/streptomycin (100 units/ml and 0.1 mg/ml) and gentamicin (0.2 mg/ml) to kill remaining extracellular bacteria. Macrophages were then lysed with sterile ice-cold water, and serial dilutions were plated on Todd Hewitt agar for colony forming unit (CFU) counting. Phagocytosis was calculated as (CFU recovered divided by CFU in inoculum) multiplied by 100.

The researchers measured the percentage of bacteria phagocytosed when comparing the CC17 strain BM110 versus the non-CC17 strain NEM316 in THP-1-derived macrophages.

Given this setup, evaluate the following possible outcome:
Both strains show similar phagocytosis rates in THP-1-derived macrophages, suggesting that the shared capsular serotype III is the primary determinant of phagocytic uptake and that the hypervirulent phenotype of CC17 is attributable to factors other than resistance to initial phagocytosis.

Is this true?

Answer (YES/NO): NO